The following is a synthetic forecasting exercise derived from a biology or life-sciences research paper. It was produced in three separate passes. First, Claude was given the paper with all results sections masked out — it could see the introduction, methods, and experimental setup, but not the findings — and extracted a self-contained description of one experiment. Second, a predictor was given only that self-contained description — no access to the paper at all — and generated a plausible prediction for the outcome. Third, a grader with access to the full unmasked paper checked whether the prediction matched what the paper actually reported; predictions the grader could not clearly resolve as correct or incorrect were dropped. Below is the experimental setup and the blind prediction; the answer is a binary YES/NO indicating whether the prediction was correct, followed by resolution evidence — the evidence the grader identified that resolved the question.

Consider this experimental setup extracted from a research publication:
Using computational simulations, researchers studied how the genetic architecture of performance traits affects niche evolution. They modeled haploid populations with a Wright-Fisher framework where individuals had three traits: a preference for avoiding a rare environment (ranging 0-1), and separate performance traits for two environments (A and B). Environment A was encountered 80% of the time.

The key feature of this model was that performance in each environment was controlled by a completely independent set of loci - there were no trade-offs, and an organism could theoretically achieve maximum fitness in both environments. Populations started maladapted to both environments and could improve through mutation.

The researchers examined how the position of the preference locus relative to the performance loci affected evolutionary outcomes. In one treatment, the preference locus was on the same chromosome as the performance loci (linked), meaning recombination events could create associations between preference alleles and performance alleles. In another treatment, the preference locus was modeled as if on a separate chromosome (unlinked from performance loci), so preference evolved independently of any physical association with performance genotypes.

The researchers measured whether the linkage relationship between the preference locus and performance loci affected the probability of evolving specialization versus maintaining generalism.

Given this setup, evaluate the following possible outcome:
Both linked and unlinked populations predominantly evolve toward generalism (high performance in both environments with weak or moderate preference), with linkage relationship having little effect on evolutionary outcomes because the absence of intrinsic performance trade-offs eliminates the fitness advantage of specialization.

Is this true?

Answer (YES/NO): NO